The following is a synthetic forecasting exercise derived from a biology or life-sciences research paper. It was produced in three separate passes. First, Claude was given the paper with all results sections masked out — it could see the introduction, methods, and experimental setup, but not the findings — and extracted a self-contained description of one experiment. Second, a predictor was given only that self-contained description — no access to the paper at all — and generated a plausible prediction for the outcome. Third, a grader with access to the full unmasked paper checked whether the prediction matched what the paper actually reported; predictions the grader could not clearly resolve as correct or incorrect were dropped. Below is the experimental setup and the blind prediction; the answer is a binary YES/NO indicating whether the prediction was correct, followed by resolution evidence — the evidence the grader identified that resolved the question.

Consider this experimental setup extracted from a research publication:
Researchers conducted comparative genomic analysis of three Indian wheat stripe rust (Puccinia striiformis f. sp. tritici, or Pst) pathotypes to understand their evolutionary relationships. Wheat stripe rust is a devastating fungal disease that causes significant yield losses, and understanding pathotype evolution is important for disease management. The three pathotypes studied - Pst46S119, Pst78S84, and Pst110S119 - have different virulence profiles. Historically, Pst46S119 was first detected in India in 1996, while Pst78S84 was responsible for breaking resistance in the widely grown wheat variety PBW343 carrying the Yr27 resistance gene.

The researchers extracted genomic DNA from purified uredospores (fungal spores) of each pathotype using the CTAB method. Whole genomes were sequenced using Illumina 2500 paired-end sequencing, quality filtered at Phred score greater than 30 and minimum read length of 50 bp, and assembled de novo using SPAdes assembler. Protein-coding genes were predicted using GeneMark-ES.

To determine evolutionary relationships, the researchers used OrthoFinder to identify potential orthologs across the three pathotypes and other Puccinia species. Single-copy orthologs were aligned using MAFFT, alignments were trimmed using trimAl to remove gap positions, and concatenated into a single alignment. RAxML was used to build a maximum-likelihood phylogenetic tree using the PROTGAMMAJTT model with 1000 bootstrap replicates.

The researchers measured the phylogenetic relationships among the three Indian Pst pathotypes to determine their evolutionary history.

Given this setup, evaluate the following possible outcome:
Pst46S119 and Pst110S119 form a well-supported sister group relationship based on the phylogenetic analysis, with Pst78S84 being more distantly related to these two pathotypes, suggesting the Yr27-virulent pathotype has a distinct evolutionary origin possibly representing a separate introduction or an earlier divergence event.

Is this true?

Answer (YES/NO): NO